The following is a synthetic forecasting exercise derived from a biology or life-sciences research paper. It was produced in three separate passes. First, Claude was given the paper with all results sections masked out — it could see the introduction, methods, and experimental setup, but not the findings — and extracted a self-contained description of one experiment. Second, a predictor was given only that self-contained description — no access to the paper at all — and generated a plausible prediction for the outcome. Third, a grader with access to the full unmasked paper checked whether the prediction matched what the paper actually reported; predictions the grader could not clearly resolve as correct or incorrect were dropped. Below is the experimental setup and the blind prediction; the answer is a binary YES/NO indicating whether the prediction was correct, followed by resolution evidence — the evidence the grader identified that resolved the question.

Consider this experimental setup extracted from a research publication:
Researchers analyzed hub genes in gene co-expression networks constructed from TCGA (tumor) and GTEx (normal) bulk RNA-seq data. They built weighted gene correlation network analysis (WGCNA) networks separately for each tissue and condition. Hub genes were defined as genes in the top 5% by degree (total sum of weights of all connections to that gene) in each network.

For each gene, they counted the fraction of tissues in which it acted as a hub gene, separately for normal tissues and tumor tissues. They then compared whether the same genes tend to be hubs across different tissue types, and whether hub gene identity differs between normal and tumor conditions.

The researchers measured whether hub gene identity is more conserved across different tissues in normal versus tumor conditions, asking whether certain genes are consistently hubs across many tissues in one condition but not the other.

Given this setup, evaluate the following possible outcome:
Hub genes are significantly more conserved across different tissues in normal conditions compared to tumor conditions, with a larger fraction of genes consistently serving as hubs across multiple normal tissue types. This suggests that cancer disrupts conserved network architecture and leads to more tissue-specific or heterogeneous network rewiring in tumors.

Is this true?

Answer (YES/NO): NO